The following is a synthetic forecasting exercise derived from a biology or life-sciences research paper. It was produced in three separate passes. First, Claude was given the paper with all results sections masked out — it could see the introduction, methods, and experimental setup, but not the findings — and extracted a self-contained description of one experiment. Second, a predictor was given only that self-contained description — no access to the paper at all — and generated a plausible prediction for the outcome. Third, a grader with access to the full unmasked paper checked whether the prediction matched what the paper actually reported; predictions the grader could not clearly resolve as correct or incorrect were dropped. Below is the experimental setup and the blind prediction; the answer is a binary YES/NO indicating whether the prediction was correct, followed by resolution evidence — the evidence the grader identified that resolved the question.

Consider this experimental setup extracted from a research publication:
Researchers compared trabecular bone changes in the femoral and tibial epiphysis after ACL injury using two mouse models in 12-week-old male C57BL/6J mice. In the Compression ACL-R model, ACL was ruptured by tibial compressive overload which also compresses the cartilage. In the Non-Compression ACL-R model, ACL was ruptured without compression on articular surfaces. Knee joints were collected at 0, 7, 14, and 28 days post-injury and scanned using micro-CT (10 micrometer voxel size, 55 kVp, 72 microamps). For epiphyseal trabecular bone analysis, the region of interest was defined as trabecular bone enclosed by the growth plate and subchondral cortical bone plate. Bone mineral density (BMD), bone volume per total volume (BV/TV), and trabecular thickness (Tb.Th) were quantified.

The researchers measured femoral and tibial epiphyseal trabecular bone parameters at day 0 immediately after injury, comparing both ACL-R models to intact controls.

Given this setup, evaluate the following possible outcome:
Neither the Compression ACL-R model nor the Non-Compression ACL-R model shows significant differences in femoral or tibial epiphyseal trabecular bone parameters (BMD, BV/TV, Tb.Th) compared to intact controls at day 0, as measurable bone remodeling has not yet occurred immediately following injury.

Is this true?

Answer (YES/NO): YES